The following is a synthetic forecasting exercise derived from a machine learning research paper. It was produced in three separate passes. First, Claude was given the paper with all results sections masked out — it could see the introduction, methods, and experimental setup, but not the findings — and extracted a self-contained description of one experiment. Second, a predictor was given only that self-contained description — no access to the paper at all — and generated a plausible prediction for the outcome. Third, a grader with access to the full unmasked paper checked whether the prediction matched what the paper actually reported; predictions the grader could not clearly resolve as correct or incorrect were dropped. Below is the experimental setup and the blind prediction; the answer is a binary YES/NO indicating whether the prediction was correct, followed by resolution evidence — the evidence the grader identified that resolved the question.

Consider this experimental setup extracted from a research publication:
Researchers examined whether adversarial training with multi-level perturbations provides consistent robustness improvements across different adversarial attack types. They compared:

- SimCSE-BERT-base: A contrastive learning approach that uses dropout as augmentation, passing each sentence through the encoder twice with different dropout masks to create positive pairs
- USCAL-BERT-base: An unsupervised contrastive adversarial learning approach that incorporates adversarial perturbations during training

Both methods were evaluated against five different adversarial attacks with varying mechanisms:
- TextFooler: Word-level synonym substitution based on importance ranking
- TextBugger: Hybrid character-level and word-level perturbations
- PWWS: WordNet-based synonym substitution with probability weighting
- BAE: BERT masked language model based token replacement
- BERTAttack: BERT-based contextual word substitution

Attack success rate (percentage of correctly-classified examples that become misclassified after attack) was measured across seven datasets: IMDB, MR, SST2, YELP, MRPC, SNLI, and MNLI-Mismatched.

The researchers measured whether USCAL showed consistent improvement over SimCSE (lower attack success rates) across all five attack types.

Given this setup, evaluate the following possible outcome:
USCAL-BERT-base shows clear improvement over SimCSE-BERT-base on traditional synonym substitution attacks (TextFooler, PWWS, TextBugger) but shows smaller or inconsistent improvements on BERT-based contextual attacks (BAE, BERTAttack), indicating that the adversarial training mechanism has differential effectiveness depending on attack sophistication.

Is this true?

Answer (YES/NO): NO